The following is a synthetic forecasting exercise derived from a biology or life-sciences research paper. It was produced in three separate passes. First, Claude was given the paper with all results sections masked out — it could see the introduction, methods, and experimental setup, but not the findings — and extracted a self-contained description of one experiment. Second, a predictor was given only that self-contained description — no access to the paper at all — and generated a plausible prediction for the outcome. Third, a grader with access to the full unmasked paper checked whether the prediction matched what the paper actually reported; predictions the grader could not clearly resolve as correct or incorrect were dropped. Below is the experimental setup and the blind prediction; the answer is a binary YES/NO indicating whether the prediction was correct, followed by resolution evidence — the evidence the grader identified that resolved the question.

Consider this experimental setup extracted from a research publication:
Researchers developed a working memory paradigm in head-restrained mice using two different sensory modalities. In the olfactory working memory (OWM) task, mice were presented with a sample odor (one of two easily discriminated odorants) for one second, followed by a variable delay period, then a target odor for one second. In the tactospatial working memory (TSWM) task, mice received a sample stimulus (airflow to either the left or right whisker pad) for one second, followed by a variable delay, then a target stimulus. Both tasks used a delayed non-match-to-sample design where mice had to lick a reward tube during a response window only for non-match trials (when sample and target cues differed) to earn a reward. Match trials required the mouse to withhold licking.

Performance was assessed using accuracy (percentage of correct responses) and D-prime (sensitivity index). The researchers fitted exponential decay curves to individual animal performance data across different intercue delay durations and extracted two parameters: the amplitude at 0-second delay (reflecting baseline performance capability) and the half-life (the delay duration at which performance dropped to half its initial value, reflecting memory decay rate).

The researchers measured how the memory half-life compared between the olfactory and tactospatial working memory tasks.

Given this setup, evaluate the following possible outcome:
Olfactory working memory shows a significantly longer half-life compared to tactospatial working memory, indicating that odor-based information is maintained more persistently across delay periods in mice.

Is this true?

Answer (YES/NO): NO